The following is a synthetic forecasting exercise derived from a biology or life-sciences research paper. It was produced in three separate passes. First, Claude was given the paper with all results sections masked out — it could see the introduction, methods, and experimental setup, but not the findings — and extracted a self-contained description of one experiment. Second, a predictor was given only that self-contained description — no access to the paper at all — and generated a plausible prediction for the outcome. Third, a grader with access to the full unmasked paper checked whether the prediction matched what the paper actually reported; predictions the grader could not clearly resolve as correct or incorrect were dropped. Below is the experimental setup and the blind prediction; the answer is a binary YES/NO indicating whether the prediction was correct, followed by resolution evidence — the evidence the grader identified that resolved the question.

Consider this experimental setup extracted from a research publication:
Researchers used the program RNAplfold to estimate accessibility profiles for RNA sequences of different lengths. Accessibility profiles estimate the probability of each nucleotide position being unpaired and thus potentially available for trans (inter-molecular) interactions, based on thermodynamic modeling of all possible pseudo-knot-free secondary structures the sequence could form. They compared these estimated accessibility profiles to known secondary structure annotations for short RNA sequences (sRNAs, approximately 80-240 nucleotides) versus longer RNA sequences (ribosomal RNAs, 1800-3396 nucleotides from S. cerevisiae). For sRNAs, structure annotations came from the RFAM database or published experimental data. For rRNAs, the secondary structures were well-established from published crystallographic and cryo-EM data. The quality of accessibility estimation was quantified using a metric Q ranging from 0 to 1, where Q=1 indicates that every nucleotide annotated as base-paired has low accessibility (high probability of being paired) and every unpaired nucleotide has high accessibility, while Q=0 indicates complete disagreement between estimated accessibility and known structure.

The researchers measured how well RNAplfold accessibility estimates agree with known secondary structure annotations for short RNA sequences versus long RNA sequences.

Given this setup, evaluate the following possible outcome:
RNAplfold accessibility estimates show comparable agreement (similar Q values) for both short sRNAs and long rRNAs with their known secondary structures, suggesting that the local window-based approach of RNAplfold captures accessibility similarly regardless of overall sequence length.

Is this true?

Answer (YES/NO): NO